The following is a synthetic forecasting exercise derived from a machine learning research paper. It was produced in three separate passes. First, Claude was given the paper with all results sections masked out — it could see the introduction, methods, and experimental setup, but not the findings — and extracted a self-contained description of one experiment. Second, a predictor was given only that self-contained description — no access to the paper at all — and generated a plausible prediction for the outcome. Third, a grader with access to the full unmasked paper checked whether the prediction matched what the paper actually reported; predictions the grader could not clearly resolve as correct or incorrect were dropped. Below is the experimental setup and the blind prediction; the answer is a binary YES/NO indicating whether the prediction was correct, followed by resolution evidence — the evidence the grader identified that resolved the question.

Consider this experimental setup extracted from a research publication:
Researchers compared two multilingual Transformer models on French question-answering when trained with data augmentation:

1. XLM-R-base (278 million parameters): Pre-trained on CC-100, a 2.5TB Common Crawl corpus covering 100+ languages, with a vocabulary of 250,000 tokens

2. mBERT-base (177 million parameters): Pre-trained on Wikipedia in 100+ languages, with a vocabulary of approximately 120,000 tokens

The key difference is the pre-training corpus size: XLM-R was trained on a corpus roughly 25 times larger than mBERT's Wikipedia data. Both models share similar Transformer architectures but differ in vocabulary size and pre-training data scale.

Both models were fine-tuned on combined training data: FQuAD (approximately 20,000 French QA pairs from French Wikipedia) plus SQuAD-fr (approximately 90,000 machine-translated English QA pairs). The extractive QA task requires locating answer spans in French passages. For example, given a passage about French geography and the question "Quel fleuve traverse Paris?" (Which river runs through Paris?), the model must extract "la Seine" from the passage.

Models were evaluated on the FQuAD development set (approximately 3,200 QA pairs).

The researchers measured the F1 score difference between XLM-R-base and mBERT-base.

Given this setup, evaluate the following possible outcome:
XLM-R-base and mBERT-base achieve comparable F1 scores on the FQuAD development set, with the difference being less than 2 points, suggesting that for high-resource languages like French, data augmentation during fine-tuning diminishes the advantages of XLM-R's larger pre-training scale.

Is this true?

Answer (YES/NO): YES